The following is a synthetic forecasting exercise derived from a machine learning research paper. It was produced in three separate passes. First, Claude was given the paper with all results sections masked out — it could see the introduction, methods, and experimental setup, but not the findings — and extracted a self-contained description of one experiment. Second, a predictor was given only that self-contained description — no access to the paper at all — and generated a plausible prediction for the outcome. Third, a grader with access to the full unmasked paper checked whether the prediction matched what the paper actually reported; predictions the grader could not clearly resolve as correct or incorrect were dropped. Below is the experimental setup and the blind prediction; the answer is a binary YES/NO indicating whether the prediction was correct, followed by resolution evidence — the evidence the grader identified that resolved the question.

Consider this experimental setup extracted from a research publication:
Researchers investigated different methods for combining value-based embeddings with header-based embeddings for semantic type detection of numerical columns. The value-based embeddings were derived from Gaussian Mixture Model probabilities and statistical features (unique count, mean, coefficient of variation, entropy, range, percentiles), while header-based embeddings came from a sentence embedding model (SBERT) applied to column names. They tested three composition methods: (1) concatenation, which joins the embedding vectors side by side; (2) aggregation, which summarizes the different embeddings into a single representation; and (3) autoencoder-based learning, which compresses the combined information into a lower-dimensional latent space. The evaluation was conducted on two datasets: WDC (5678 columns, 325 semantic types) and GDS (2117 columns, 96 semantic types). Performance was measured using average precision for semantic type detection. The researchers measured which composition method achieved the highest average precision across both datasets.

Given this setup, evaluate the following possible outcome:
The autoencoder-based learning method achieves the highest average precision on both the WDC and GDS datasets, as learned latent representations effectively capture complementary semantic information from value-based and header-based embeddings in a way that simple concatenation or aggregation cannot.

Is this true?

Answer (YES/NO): NO